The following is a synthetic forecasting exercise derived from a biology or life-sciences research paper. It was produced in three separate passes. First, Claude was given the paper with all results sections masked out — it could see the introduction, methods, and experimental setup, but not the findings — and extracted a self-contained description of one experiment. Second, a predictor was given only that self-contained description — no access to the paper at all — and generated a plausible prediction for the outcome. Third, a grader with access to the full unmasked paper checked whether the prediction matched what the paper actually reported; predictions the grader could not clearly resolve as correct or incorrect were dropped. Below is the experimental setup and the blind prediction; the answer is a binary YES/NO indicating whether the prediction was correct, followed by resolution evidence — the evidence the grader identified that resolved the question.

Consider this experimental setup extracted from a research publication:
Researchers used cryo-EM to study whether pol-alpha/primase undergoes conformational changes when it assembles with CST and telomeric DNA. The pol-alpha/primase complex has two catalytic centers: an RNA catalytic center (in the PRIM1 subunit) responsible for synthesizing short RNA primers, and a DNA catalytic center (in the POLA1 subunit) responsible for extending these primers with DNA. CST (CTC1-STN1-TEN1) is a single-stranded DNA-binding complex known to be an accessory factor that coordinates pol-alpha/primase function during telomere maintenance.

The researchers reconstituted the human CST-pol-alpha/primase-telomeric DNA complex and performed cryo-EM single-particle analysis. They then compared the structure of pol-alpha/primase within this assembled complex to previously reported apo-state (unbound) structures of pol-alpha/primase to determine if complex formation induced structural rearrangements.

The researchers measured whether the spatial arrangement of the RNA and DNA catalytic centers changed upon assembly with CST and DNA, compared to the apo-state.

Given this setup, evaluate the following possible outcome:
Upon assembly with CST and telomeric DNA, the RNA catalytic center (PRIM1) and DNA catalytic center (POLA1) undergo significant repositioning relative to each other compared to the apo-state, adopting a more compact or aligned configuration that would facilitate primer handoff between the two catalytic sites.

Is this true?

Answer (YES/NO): NO